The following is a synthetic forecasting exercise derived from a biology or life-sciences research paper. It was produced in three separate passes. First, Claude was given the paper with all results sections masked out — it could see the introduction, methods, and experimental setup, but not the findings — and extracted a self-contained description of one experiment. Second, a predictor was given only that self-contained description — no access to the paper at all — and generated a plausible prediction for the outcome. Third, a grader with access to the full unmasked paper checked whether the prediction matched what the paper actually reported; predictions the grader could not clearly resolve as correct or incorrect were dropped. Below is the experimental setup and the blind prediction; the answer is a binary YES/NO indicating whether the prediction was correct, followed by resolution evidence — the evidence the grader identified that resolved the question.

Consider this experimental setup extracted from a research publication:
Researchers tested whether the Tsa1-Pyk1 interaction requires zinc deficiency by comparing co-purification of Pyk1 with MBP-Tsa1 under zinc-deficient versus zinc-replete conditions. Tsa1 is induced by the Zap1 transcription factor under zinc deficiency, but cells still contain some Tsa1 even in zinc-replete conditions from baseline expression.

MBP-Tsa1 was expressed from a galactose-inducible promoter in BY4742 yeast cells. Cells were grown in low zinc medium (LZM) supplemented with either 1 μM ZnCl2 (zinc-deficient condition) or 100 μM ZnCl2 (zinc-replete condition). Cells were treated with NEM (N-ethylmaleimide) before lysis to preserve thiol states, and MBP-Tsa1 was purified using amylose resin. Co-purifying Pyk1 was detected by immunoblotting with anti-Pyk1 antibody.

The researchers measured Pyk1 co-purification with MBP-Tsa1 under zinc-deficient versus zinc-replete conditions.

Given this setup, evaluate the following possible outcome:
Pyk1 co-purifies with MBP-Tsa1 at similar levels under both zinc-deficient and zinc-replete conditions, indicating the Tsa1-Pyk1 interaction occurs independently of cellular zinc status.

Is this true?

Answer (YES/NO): YES